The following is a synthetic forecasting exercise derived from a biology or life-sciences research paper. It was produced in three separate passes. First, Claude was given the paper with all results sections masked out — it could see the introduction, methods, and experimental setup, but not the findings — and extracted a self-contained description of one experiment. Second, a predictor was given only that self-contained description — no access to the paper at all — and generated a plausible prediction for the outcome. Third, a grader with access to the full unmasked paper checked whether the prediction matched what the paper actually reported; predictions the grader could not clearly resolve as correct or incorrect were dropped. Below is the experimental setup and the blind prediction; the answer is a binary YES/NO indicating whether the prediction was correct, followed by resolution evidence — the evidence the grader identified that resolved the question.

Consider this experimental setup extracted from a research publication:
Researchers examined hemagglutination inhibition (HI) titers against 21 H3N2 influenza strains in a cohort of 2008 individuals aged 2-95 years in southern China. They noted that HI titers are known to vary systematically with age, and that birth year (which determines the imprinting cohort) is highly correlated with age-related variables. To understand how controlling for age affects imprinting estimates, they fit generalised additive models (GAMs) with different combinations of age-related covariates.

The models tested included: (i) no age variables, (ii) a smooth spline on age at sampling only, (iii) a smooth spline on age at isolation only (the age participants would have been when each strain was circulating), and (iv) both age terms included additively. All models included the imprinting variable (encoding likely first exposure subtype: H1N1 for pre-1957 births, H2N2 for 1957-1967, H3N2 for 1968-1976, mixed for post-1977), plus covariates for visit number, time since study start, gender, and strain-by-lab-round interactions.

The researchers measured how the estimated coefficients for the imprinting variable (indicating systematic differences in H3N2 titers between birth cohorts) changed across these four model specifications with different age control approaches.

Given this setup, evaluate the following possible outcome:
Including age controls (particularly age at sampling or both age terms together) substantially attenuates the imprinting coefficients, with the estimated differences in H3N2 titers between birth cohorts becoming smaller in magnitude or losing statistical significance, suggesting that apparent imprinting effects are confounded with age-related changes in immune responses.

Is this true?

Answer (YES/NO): NO